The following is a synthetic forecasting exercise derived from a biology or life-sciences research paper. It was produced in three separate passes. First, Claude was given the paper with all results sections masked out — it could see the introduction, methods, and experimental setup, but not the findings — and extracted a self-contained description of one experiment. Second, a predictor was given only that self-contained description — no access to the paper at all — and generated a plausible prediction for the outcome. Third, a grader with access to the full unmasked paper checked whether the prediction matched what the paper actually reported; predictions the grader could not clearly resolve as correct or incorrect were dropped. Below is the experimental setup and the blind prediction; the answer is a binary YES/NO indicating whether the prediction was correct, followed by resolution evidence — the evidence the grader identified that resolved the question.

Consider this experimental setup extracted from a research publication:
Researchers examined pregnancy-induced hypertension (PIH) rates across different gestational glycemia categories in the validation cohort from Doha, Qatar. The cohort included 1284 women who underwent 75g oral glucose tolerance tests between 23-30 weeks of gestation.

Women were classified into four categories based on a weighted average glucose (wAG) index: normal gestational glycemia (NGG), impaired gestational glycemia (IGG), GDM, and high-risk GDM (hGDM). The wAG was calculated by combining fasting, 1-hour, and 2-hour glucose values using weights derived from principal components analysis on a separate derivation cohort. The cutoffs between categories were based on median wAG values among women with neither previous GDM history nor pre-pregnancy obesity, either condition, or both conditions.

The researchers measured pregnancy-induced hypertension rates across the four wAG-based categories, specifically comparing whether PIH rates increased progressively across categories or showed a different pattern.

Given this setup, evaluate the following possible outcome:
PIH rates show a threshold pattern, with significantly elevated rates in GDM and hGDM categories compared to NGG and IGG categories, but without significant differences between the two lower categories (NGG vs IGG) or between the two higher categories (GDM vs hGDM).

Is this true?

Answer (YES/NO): YES